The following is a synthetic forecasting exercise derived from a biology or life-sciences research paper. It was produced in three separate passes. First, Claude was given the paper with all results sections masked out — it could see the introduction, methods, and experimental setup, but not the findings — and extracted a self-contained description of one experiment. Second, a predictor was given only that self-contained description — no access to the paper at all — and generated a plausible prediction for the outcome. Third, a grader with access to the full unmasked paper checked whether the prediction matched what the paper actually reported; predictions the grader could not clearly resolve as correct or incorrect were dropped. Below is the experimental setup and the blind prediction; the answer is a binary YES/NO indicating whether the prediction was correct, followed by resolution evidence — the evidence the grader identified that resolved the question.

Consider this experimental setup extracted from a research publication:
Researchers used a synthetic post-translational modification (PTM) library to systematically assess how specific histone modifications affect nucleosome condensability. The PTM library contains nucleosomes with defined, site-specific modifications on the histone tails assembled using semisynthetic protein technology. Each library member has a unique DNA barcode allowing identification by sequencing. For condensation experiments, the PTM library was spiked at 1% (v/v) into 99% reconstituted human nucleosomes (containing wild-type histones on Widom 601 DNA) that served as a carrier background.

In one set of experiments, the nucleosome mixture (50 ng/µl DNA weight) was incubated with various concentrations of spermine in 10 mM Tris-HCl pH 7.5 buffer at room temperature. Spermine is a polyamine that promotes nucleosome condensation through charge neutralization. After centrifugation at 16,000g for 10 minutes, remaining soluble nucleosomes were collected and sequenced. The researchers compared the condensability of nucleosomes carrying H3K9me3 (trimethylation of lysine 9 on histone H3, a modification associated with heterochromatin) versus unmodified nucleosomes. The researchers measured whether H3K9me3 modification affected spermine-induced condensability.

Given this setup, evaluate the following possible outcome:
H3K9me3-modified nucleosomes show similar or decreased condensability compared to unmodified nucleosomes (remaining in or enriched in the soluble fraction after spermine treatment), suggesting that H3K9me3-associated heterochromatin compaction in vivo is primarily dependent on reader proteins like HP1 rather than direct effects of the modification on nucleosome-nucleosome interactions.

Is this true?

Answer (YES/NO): YES